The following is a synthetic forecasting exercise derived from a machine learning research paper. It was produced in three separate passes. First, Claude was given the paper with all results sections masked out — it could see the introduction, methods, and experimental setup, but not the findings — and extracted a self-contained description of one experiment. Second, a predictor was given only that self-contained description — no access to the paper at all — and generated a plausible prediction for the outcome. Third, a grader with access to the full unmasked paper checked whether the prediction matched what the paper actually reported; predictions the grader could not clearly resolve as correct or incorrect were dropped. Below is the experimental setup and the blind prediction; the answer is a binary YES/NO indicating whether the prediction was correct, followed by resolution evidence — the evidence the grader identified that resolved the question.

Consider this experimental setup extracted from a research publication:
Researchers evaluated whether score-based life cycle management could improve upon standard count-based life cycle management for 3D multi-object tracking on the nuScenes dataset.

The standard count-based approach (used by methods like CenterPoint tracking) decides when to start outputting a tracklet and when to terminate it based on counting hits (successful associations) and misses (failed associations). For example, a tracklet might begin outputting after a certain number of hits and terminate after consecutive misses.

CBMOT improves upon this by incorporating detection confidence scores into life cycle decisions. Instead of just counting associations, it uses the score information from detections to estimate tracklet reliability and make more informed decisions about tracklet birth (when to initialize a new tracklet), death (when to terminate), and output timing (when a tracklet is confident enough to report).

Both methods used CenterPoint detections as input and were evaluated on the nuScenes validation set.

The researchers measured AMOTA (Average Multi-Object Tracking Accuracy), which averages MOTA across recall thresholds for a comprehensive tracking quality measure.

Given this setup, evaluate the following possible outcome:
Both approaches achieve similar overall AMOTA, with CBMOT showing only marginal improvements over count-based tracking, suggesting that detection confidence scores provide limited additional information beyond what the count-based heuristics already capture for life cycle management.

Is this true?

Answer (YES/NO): NO